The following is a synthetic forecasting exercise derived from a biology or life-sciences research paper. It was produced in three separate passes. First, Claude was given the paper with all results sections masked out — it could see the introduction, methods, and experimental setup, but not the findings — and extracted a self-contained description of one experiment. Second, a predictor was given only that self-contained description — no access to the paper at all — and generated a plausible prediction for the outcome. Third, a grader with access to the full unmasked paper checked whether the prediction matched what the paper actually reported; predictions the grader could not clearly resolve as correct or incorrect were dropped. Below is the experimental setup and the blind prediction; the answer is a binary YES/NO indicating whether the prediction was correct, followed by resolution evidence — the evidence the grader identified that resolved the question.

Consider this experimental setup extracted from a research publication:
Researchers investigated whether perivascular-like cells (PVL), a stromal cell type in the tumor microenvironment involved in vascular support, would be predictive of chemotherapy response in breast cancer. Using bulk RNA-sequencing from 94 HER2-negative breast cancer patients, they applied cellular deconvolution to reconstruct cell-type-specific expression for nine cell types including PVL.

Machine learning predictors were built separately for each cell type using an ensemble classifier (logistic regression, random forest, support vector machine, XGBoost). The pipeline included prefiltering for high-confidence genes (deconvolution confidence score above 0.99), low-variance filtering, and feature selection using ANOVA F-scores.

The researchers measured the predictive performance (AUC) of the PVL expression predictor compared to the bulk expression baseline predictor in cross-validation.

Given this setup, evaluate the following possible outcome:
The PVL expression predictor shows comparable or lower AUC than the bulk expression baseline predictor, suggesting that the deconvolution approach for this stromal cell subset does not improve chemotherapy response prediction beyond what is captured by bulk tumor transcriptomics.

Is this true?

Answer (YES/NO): YES